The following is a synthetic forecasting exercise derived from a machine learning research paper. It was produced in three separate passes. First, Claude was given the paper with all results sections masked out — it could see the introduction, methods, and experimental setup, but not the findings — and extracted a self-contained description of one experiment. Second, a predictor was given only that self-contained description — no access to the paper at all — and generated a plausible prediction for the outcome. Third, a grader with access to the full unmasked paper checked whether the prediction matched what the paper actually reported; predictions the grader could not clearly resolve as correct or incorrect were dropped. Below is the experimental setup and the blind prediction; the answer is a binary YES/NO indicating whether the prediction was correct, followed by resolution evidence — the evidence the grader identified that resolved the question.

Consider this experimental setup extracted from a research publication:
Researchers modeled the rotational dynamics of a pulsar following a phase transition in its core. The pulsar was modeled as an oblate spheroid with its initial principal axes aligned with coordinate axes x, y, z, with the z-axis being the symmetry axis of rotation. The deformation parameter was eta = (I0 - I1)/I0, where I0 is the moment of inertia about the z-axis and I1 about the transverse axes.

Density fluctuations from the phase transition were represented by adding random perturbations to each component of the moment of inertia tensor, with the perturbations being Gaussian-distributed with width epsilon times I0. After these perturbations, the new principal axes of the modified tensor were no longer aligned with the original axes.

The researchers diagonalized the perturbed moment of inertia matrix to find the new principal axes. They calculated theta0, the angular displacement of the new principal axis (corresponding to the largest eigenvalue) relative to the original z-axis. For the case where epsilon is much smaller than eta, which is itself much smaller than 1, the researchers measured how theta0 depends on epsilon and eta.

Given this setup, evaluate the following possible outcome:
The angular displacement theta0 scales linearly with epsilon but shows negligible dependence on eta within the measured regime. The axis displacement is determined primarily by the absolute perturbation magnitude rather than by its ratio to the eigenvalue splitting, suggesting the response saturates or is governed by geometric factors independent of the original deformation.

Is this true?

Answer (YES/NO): NO